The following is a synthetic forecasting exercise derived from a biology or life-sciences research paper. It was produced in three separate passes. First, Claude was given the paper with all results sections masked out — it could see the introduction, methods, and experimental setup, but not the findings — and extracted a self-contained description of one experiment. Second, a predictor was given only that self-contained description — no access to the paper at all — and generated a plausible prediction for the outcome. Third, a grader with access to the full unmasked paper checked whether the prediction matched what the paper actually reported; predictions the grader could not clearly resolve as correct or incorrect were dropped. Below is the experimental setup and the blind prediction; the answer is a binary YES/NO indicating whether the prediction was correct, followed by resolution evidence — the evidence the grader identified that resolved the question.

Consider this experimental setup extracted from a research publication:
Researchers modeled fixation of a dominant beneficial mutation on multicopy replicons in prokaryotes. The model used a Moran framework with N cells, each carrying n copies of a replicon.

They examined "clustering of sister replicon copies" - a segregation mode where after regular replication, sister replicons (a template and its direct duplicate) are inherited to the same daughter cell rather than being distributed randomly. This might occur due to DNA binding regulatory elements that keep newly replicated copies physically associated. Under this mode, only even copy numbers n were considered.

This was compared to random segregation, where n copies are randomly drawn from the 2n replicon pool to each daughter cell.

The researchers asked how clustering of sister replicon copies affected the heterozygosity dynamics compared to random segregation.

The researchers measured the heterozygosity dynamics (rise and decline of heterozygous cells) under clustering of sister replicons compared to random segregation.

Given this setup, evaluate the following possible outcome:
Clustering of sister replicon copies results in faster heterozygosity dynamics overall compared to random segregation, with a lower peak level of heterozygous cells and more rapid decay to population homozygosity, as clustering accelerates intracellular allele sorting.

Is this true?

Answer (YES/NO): YES